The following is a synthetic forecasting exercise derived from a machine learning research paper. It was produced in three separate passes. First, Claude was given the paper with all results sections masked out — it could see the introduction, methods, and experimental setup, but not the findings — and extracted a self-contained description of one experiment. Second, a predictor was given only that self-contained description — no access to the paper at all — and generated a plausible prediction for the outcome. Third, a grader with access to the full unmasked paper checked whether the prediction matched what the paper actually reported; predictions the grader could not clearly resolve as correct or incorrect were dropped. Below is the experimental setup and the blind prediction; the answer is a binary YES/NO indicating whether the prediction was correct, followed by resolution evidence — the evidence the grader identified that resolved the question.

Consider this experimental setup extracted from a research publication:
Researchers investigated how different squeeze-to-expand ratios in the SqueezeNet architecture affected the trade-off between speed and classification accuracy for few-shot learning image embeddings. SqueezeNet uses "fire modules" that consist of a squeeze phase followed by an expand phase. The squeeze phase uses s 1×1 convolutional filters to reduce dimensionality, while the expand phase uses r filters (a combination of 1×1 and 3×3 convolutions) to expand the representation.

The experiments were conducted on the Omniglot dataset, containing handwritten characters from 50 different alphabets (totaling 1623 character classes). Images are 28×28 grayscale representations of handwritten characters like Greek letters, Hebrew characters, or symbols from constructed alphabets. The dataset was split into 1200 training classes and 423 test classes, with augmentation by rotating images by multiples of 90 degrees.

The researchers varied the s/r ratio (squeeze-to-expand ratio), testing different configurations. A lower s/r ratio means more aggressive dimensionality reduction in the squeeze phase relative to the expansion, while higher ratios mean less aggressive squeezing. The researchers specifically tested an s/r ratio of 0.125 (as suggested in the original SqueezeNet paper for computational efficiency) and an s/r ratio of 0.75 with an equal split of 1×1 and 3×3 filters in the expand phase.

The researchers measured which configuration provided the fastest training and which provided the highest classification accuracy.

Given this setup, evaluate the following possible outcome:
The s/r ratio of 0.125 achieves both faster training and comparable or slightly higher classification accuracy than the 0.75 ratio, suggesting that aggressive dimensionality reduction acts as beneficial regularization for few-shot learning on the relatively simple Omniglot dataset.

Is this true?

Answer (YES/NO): NO